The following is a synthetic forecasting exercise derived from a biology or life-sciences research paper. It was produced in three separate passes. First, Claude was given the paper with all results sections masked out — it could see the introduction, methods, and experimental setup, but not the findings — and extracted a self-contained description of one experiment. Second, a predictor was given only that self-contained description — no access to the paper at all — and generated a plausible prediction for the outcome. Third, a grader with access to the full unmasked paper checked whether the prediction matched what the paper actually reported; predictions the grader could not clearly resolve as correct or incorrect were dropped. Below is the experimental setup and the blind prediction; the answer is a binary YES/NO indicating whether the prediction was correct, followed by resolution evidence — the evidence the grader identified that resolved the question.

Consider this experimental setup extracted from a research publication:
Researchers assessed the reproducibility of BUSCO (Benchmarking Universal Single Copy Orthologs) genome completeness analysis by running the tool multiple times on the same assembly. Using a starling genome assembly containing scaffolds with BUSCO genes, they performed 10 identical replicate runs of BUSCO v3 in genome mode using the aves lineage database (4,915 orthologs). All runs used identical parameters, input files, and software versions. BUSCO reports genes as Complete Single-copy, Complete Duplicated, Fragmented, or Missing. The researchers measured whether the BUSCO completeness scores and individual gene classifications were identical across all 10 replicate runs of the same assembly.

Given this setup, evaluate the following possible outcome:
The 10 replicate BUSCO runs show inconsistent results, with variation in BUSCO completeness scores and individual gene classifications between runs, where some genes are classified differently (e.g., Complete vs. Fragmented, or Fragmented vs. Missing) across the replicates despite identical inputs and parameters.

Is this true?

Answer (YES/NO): NO